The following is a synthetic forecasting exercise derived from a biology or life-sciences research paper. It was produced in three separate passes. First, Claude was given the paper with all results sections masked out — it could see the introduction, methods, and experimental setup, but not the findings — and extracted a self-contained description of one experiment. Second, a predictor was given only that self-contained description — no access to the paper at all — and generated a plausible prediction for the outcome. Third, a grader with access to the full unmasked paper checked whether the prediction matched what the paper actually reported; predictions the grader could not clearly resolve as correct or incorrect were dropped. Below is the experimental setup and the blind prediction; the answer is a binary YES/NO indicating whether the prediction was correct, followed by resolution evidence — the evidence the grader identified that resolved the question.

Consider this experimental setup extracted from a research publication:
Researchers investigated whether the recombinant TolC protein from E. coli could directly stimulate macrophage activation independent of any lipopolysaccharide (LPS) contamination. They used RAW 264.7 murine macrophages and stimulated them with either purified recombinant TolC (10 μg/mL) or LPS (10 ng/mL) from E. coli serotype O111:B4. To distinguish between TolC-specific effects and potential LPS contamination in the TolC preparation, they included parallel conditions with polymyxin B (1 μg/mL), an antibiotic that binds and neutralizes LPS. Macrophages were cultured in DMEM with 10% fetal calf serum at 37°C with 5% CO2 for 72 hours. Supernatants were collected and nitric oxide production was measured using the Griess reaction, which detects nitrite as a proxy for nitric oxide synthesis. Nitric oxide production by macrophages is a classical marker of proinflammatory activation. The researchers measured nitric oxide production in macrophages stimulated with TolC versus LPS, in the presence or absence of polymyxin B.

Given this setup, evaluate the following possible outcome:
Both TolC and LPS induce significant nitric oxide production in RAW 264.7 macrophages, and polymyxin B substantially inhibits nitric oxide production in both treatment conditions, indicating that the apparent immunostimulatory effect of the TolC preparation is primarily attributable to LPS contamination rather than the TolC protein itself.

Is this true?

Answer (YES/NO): NO